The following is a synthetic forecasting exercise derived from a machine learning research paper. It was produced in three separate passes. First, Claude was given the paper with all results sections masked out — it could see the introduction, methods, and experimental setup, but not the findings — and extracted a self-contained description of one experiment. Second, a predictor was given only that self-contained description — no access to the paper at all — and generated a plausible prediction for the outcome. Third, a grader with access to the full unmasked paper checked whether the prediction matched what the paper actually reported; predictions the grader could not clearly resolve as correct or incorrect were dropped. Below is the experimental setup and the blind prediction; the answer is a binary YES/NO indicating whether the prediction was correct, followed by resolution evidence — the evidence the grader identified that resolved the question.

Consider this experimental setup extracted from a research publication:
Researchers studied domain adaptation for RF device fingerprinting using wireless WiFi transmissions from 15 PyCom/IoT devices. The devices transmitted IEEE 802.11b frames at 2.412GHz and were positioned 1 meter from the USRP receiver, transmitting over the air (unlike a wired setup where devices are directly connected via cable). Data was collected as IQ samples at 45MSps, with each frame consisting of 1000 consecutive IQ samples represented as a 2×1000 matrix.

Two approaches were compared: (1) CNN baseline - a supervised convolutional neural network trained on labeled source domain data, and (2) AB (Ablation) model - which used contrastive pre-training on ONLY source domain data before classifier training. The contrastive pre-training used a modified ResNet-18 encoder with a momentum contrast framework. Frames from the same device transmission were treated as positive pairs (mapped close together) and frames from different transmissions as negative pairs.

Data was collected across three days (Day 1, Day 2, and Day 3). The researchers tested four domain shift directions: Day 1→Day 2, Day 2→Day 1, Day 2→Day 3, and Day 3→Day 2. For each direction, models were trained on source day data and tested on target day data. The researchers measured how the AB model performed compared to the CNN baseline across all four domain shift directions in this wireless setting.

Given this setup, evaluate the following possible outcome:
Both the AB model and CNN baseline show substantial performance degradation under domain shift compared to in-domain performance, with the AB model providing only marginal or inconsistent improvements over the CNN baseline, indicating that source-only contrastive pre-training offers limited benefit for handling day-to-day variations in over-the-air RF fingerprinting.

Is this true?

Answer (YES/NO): NO